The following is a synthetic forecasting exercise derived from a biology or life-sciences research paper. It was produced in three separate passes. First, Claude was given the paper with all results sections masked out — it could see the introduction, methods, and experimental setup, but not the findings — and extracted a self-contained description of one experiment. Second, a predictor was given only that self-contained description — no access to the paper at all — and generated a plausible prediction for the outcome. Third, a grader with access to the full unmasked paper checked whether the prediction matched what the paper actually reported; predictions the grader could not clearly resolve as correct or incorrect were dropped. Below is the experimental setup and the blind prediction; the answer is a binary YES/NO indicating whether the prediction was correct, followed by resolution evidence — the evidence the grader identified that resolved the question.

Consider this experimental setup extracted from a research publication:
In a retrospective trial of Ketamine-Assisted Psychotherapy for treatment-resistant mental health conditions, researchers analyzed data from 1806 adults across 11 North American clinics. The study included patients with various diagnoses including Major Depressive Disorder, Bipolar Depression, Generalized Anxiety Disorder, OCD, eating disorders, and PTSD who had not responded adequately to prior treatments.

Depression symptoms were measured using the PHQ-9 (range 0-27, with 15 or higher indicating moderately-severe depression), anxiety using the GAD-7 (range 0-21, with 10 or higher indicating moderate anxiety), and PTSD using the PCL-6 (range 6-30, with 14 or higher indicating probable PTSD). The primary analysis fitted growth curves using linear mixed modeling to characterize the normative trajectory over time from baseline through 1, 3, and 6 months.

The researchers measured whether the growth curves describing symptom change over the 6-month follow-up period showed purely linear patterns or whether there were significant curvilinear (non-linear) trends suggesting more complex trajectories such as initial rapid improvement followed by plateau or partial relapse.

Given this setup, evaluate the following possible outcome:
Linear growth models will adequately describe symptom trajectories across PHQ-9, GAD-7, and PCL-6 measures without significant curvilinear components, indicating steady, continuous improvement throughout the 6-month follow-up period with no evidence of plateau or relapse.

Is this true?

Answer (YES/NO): NO